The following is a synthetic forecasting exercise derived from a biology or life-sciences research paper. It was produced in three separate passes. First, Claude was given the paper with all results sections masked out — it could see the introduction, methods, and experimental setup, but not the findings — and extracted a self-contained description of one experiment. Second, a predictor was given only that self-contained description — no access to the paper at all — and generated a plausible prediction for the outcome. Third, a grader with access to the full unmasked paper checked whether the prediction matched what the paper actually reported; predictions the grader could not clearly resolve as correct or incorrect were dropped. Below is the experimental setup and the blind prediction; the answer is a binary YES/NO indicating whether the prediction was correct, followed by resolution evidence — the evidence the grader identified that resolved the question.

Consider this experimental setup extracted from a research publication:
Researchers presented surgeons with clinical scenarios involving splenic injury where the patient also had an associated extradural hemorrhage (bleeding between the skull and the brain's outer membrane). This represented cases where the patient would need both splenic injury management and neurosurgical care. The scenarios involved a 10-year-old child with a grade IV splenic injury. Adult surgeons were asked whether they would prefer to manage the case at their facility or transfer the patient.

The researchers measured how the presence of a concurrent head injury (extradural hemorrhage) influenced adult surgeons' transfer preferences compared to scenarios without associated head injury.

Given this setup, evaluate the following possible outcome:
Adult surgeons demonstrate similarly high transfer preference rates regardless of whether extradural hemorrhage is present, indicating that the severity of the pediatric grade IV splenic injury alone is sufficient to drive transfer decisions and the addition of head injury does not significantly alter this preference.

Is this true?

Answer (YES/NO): NO